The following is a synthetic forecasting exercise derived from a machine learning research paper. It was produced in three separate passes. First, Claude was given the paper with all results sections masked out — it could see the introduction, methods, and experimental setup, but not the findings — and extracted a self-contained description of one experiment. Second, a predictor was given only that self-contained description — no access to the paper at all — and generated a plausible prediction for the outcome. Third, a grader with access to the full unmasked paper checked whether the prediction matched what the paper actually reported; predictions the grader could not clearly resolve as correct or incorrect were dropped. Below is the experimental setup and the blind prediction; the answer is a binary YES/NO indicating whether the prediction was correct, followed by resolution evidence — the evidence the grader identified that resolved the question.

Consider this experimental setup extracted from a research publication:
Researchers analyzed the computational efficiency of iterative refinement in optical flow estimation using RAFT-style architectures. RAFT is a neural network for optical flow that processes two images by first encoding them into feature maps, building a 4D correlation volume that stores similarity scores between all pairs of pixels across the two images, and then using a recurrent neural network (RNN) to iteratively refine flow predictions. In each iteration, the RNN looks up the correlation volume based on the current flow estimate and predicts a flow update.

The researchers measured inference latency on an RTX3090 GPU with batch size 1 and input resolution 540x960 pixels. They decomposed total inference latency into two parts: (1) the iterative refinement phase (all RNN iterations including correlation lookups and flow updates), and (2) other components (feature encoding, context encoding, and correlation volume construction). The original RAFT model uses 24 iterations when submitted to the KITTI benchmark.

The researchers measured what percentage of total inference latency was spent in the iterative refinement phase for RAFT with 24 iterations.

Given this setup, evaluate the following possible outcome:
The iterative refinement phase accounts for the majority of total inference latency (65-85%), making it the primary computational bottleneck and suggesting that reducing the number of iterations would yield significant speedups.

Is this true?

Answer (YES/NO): YES